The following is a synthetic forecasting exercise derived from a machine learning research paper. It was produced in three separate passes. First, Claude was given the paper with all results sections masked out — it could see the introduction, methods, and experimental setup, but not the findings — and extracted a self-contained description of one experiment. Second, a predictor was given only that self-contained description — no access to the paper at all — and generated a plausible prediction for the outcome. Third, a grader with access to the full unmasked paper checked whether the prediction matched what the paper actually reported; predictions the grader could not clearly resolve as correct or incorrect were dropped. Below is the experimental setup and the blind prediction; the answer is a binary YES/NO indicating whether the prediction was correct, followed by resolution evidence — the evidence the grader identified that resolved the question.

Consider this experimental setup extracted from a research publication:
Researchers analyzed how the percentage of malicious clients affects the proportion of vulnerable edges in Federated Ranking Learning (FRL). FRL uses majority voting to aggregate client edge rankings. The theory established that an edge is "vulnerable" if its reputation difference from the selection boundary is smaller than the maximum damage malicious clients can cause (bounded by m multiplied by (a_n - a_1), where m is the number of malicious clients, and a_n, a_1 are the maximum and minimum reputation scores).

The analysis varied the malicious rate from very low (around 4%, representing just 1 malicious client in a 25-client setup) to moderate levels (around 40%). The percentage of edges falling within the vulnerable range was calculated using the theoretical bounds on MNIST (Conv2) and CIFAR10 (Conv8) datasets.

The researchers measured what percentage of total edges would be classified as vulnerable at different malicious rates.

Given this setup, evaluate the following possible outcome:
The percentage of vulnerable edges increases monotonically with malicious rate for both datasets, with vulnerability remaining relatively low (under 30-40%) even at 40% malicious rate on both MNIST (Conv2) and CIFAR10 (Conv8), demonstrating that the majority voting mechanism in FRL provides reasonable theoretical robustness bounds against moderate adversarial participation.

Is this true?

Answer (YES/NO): NO